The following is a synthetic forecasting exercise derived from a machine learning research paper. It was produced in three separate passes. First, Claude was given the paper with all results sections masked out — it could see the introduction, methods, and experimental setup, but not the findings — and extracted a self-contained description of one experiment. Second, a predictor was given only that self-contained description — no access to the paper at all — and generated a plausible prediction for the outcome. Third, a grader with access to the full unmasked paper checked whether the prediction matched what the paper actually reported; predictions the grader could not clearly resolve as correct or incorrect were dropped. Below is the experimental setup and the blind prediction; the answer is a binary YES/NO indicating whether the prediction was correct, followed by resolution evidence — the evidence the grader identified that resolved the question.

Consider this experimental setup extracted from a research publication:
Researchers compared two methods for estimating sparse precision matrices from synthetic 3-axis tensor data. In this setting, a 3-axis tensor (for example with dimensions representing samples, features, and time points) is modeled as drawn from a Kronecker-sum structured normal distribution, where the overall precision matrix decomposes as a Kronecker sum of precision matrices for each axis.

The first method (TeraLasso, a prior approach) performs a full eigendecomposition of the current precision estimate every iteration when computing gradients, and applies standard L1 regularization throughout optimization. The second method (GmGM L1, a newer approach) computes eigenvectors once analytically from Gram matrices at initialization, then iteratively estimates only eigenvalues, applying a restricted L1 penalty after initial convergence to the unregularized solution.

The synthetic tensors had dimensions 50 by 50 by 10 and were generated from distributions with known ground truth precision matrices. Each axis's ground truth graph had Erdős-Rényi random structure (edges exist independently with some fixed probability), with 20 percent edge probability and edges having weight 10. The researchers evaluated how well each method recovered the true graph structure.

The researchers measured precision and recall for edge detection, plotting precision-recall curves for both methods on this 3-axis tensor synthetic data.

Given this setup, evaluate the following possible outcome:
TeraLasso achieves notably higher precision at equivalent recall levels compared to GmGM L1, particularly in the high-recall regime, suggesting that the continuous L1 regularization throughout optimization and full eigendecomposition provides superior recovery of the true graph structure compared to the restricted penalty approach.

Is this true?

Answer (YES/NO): NO